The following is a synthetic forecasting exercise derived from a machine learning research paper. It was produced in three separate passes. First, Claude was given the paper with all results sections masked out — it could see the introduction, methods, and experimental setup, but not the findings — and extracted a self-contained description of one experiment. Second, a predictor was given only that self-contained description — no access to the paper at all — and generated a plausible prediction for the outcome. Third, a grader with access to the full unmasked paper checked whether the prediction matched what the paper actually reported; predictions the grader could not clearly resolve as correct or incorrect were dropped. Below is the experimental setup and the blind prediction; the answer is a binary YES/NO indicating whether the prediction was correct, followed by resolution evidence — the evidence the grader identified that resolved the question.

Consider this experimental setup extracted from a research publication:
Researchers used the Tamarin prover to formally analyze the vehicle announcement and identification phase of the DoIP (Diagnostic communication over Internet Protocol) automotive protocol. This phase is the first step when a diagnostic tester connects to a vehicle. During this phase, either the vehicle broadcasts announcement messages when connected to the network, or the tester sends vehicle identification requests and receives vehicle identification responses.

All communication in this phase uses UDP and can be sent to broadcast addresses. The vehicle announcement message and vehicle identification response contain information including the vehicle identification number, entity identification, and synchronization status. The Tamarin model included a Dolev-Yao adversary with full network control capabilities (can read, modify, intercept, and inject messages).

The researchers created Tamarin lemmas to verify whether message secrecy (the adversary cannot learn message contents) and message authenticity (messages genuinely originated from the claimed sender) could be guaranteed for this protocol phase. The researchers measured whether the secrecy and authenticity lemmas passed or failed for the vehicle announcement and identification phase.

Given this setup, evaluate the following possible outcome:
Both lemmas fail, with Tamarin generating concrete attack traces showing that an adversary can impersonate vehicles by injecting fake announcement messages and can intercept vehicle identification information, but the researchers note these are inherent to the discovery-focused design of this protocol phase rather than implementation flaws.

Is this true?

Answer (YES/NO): NO